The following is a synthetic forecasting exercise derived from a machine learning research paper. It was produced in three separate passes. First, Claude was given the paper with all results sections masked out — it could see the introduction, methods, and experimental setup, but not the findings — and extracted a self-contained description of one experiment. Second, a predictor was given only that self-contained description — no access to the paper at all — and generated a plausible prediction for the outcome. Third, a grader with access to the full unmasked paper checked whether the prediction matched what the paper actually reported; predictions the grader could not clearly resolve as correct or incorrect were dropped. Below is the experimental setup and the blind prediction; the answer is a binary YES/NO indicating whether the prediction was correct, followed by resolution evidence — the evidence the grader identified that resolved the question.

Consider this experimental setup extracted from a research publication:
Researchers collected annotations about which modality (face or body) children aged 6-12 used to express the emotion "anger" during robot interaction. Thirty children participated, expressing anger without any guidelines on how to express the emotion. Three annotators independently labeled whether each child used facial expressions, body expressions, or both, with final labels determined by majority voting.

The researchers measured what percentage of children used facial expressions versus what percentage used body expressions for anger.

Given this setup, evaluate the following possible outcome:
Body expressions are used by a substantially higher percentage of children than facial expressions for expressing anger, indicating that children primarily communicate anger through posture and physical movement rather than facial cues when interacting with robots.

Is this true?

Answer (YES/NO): NO